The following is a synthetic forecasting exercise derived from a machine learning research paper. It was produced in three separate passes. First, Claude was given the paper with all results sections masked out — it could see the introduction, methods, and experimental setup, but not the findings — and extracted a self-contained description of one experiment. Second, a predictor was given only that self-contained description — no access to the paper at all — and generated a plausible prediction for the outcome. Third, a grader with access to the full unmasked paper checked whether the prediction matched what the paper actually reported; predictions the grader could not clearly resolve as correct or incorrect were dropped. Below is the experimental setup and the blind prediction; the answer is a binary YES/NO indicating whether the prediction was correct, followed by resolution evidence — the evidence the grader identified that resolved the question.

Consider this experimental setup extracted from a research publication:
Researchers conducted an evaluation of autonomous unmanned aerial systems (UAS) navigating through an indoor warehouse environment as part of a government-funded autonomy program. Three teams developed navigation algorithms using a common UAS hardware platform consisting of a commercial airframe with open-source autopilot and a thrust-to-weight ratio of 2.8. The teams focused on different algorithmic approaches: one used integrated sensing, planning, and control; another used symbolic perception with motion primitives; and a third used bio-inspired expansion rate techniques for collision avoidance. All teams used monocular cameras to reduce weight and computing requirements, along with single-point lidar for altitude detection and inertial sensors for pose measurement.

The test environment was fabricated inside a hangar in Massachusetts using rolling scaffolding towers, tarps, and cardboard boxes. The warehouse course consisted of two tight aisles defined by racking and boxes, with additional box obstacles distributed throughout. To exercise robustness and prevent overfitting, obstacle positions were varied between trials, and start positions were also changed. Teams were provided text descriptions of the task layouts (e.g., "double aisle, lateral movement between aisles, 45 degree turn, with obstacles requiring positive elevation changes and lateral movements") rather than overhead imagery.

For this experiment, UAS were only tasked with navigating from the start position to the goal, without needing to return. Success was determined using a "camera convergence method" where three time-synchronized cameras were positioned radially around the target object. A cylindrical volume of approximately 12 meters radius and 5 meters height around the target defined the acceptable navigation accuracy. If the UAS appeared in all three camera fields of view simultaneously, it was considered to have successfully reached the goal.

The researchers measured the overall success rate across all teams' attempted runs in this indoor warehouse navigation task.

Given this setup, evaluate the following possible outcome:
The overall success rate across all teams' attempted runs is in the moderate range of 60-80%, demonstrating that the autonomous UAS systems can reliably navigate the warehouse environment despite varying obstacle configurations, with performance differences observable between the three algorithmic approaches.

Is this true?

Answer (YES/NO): NO